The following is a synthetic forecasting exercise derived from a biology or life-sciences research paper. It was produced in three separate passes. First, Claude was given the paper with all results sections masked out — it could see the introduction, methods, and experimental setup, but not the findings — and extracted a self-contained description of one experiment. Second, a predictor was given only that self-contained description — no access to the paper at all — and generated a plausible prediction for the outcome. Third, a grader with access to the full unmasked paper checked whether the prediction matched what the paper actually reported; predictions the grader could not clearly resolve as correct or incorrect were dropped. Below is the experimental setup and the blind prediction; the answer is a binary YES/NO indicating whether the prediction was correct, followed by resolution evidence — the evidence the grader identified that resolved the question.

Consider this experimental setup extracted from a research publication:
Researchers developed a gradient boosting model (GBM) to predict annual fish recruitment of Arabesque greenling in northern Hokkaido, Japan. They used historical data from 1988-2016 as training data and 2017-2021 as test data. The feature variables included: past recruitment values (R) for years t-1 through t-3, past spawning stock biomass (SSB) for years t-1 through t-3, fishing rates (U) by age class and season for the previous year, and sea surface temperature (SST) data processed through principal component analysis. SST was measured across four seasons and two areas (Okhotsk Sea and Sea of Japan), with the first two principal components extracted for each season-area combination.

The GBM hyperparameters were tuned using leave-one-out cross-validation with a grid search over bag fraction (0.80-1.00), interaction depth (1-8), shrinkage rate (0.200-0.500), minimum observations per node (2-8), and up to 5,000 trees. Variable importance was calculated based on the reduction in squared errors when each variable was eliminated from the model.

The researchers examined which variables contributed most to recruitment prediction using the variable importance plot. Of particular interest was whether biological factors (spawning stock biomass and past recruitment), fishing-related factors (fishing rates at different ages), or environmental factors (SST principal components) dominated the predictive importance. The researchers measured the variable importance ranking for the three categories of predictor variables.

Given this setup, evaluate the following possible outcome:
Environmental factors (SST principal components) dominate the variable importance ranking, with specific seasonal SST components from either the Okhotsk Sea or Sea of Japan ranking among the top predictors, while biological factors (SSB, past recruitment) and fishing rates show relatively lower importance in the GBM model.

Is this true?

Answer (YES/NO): NO